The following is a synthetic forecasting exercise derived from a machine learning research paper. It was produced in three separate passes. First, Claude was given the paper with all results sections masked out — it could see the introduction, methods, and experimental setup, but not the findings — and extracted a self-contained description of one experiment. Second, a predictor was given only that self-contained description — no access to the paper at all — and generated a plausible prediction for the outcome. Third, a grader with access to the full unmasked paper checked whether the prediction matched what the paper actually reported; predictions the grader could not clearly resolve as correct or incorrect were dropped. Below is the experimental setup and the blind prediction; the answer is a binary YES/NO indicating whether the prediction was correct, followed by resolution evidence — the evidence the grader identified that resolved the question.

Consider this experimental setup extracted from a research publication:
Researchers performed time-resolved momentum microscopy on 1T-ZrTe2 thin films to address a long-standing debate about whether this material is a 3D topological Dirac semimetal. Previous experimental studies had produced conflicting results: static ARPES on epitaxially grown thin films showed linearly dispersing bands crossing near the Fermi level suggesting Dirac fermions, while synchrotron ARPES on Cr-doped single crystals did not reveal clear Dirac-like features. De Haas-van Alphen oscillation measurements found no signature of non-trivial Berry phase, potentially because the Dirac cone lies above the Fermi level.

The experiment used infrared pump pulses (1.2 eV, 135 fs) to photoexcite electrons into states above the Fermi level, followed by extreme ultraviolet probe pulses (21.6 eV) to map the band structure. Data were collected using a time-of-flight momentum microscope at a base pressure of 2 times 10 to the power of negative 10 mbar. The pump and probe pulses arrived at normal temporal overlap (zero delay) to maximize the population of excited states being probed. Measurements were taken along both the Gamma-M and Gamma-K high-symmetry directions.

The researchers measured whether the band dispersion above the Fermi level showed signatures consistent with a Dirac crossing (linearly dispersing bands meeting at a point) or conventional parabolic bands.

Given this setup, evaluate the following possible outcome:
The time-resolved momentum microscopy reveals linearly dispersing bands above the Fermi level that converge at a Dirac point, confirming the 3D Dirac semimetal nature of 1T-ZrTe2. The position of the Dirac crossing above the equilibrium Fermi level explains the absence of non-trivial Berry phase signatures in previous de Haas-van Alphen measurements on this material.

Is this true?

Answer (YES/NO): YES